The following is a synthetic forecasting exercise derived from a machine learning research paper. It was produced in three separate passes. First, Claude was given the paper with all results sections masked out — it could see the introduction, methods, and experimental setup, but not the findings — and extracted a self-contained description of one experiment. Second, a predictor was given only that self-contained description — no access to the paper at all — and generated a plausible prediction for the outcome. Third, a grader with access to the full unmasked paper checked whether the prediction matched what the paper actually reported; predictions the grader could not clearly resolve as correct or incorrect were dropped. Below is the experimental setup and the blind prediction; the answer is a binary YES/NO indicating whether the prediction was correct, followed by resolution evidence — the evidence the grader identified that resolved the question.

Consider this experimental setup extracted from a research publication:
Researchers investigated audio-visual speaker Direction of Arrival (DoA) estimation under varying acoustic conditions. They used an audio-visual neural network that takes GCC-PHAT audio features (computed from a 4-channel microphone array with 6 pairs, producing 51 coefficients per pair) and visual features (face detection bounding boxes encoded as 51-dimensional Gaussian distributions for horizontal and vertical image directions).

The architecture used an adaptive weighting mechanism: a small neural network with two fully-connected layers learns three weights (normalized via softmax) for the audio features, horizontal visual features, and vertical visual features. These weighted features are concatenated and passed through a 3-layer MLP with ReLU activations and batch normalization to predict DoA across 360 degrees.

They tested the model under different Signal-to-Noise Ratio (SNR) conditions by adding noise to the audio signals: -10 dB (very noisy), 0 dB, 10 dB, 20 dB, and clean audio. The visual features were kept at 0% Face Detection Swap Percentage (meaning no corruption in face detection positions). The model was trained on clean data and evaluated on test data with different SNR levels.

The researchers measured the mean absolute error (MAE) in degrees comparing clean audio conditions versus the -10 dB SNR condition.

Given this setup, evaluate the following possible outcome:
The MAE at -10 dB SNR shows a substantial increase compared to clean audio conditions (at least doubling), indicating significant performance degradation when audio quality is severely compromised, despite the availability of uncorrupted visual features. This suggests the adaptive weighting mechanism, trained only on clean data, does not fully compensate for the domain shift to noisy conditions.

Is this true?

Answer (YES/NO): YES